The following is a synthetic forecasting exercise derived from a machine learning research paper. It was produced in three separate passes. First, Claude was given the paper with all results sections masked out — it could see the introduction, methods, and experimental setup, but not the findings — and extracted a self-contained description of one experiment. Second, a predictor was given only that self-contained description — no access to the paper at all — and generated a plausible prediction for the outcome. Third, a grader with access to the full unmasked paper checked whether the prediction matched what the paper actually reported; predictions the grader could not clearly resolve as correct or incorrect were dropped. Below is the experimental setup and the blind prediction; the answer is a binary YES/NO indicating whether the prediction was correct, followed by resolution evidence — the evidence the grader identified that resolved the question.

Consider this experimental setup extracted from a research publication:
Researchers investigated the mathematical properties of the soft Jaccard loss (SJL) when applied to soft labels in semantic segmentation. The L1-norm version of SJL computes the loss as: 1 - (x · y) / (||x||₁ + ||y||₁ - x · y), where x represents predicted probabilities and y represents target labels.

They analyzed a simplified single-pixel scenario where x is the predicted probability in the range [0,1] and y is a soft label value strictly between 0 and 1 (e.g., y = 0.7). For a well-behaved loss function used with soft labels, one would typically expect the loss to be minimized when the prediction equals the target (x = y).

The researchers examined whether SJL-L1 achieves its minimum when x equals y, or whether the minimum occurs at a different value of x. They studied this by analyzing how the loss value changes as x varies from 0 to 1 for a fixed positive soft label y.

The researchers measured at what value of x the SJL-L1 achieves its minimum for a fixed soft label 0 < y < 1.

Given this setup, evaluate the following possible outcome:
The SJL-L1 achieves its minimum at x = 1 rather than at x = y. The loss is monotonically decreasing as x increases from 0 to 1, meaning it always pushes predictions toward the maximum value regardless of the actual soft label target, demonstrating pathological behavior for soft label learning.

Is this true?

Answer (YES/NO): YES